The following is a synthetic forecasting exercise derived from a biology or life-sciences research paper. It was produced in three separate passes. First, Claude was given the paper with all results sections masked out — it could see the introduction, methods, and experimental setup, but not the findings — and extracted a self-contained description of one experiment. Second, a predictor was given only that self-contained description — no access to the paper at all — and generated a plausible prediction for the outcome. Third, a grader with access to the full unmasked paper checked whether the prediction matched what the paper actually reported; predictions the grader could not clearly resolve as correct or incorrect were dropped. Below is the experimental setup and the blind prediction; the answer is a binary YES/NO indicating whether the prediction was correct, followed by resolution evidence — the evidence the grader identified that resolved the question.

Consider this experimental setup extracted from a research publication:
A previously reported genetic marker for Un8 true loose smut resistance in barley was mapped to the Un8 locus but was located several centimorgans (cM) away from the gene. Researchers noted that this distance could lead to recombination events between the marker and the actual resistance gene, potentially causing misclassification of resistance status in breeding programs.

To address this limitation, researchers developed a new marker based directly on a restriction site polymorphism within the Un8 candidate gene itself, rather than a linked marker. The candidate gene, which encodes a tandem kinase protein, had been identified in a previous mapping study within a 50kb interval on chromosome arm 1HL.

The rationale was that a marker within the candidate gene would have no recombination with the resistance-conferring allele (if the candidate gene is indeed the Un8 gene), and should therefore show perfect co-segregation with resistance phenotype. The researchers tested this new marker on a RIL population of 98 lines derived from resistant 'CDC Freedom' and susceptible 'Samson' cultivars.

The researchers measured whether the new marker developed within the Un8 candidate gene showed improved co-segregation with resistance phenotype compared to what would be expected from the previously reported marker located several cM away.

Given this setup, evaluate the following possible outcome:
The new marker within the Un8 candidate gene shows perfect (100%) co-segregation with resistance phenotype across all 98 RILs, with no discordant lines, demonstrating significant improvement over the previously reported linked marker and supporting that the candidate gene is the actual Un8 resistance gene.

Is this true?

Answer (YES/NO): NO